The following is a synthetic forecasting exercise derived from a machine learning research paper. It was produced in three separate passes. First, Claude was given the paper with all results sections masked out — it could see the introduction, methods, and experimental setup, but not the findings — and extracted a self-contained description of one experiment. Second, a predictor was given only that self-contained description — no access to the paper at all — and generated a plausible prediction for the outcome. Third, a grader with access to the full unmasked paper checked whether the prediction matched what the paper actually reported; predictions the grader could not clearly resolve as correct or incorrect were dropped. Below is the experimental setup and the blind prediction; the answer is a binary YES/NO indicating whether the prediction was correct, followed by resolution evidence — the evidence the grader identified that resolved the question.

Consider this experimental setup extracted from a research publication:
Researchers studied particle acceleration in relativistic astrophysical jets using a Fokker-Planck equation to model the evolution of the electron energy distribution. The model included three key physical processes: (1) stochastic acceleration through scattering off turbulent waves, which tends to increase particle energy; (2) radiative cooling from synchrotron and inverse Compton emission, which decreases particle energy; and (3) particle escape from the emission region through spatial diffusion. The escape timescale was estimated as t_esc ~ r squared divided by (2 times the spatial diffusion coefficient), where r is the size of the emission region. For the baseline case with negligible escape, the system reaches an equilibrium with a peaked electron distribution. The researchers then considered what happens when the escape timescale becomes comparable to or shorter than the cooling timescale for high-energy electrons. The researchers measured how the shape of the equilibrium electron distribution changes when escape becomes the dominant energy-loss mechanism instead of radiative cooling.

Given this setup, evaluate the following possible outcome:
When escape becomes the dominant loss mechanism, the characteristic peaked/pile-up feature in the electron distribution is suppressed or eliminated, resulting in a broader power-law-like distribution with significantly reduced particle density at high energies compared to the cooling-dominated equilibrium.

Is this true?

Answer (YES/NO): NO